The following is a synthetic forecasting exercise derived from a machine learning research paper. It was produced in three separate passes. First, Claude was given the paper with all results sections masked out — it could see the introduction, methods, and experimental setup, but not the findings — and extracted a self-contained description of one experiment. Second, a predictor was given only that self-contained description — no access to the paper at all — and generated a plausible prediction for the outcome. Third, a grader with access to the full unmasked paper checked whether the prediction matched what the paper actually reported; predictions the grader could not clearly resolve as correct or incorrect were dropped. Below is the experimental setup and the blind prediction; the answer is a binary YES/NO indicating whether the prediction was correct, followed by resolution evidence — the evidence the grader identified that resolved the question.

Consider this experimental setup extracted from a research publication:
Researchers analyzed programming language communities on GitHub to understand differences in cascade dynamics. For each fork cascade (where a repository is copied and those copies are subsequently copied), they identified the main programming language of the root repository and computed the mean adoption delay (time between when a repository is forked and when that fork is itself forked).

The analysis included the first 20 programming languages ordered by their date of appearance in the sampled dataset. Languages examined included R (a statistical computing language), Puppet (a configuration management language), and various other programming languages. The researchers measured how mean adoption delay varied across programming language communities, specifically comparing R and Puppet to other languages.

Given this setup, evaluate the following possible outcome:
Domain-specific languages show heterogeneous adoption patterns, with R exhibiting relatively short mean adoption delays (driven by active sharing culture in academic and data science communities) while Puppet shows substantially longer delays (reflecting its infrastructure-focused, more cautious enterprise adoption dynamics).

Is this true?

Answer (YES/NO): NO